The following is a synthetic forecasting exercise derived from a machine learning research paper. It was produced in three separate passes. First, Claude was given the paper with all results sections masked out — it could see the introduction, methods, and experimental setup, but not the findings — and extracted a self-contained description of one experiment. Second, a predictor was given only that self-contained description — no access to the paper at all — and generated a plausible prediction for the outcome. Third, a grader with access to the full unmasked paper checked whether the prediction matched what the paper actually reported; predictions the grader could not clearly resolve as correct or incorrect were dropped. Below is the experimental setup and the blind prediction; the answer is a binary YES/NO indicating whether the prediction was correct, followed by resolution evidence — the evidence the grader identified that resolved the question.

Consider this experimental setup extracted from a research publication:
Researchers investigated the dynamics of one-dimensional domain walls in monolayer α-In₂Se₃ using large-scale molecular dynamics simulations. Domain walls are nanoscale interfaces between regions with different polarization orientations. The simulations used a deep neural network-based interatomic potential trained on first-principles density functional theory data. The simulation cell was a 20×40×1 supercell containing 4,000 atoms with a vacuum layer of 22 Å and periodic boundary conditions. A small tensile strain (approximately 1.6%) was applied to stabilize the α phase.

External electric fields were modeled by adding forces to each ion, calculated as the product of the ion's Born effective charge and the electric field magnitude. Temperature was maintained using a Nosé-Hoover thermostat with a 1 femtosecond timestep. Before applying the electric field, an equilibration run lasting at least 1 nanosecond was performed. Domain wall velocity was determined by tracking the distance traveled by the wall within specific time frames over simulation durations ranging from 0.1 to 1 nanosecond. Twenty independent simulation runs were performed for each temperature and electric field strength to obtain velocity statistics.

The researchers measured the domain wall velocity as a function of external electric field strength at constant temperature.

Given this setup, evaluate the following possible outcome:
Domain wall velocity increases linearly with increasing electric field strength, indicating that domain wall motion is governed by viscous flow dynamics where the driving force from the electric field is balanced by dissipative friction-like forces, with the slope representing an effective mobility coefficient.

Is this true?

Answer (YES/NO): NO